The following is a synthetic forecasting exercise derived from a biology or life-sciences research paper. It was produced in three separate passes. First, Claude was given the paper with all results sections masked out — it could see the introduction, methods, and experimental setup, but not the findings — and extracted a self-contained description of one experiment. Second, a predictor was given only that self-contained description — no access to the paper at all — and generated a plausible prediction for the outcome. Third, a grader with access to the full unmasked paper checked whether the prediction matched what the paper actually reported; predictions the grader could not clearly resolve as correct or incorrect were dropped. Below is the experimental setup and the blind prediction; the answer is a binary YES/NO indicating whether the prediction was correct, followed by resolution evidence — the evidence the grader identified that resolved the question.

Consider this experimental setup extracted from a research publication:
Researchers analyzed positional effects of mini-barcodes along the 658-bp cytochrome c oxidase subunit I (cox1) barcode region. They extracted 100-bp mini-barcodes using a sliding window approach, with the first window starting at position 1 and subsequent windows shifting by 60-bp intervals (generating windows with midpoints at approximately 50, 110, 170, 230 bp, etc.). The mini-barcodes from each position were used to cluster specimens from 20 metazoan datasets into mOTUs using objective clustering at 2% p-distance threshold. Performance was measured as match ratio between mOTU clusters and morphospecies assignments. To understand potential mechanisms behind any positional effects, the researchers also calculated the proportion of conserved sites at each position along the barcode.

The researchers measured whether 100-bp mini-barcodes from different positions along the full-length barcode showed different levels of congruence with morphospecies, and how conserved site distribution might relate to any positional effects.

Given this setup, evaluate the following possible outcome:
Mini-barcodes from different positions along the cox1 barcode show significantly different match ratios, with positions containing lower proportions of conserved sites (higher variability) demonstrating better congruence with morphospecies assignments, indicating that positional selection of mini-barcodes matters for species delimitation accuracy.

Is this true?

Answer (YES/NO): YES